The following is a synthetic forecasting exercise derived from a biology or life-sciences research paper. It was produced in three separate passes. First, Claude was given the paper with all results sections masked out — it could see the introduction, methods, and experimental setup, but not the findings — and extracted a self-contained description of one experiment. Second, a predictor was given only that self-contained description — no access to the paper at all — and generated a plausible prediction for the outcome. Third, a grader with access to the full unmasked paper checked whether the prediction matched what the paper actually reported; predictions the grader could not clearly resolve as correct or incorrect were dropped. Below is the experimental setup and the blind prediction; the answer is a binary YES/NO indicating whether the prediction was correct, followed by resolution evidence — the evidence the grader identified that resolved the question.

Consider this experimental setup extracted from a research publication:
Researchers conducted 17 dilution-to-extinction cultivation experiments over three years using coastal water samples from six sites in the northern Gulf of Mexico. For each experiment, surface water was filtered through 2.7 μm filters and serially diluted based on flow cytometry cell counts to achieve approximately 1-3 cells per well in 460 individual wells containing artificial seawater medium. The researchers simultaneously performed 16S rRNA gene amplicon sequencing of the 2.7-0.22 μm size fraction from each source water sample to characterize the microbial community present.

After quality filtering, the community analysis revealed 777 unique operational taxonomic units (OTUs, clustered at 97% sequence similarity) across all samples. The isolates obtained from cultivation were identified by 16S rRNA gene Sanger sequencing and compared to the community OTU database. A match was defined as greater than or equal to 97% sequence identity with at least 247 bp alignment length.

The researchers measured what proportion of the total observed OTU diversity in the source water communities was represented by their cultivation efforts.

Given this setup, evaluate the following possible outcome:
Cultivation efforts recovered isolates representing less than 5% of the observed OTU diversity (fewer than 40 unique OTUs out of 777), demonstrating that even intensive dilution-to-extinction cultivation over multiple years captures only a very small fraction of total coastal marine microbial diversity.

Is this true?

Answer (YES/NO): NO